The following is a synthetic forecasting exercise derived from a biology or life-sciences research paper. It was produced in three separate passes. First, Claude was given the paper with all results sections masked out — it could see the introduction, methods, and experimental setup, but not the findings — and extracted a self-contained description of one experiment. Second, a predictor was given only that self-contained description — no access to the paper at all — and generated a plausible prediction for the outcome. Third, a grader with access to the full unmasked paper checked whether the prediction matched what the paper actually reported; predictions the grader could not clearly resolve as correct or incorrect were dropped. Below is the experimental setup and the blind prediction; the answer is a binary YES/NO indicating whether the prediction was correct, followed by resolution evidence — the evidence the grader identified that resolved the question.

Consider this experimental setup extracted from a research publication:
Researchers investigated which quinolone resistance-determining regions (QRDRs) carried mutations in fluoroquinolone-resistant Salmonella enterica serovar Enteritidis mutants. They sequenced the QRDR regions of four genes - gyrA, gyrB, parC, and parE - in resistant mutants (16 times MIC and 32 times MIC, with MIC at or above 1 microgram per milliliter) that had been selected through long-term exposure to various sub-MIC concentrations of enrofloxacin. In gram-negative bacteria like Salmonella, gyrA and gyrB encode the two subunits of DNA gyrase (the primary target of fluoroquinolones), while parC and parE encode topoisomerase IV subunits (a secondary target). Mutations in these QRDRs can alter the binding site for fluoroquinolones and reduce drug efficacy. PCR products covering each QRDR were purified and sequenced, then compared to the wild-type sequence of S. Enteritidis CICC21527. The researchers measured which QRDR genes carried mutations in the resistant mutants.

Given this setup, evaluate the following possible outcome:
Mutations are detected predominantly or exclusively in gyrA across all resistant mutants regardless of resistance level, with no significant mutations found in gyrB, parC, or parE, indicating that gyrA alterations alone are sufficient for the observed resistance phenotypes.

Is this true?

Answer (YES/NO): YES